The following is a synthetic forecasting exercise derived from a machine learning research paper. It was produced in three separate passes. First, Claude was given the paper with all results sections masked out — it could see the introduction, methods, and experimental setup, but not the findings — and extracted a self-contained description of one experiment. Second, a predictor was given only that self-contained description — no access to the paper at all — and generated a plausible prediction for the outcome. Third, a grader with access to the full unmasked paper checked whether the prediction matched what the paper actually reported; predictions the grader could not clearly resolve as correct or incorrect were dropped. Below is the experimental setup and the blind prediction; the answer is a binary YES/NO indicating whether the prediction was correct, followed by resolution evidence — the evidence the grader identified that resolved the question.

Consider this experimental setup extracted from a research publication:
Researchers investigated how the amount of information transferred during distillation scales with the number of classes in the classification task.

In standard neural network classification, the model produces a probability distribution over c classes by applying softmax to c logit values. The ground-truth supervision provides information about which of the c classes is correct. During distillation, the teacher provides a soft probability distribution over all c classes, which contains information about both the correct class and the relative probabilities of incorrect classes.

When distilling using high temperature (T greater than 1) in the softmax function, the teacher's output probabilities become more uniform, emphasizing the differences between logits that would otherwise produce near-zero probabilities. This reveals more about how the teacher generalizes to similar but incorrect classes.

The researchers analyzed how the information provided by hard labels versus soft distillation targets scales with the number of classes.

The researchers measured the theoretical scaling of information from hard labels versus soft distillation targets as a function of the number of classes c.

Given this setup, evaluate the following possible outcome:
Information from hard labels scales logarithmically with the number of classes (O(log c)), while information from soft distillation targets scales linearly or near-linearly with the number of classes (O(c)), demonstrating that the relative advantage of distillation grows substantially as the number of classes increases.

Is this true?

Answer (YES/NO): YES